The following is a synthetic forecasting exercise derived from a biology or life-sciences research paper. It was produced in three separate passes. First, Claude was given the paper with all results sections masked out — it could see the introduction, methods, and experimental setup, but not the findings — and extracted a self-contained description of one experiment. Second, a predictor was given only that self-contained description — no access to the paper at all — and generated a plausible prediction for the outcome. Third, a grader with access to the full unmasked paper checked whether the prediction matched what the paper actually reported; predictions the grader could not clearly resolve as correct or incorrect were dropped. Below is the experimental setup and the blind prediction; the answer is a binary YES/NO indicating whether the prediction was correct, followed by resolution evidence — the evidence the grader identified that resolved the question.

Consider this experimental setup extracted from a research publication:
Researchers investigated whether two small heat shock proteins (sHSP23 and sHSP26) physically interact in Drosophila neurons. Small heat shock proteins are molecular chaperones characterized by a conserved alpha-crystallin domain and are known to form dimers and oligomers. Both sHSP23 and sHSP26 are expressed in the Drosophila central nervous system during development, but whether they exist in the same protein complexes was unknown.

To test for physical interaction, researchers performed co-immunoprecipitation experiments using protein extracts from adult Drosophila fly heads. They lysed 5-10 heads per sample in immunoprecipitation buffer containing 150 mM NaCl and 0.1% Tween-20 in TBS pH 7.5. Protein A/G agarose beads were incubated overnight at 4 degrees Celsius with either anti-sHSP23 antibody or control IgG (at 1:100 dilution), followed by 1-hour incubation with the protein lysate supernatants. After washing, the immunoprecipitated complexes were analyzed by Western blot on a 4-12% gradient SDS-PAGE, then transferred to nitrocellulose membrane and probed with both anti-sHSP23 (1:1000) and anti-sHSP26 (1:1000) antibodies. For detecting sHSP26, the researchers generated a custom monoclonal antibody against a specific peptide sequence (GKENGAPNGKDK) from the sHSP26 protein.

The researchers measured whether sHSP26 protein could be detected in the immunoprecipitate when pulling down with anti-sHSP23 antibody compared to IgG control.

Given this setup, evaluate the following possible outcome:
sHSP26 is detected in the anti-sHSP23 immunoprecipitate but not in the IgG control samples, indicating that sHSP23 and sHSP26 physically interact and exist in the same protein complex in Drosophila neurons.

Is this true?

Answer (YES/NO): YES